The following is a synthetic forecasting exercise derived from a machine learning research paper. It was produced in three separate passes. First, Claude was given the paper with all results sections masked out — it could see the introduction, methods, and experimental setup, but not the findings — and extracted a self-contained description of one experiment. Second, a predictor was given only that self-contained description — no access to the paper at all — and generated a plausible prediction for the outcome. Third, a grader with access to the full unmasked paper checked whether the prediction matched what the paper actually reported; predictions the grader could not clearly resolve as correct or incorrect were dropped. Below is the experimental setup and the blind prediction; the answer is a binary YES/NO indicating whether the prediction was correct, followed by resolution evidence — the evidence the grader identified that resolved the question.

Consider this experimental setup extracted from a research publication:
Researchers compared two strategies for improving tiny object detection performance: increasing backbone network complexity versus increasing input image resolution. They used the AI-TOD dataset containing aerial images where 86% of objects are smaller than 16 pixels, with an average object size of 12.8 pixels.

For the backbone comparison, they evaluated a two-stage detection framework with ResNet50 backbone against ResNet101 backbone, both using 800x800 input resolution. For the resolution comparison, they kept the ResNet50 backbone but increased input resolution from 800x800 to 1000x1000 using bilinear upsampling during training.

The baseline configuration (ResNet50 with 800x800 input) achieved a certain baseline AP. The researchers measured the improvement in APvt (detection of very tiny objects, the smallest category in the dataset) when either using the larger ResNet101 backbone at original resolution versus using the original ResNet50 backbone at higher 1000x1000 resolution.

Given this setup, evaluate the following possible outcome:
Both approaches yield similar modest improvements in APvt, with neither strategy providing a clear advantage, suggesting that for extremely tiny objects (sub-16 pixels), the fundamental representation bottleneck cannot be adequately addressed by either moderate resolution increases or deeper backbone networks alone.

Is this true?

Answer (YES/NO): NO